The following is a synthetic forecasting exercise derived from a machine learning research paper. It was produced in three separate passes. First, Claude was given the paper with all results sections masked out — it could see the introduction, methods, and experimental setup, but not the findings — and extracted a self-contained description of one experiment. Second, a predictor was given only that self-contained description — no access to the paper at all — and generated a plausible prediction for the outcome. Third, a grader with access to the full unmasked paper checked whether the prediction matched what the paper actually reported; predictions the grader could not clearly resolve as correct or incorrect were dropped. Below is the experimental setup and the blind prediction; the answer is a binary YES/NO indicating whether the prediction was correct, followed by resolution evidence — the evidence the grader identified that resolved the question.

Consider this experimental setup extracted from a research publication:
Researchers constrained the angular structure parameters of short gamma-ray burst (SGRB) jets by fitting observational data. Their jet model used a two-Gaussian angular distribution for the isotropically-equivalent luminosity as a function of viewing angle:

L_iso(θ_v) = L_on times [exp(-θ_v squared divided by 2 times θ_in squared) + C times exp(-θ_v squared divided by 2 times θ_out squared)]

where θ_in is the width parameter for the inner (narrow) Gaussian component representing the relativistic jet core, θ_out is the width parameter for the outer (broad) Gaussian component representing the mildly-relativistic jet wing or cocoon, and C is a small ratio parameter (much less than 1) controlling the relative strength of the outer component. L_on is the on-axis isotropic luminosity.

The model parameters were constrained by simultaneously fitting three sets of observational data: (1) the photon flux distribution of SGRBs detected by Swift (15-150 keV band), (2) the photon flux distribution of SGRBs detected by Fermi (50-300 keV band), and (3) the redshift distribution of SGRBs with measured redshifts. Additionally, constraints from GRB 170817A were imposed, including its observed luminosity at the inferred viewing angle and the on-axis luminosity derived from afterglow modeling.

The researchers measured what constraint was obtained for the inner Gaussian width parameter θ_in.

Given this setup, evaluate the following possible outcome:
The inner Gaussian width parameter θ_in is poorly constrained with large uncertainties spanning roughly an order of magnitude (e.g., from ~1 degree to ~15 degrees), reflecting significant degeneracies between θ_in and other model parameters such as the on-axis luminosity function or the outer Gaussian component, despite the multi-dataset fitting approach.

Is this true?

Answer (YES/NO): NO